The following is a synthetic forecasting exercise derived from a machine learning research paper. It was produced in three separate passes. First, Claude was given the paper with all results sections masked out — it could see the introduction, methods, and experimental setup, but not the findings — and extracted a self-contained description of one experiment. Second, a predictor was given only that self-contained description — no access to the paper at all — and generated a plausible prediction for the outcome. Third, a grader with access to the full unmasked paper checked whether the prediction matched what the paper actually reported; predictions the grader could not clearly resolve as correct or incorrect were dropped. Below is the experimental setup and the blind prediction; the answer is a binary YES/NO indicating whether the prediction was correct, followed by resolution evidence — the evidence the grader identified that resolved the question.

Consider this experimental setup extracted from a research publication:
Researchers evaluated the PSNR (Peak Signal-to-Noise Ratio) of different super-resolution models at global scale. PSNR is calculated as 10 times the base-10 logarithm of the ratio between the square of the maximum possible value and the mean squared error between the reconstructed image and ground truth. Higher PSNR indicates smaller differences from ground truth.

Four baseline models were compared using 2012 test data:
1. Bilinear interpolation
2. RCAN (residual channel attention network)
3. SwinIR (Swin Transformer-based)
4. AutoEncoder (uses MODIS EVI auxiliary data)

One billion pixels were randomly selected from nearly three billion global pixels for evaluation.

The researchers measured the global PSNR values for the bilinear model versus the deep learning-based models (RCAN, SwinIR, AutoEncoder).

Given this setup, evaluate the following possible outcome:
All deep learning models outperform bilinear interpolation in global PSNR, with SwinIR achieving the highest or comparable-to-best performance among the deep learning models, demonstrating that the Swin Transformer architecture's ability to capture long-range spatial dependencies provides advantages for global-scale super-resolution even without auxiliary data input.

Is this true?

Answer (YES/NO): YES